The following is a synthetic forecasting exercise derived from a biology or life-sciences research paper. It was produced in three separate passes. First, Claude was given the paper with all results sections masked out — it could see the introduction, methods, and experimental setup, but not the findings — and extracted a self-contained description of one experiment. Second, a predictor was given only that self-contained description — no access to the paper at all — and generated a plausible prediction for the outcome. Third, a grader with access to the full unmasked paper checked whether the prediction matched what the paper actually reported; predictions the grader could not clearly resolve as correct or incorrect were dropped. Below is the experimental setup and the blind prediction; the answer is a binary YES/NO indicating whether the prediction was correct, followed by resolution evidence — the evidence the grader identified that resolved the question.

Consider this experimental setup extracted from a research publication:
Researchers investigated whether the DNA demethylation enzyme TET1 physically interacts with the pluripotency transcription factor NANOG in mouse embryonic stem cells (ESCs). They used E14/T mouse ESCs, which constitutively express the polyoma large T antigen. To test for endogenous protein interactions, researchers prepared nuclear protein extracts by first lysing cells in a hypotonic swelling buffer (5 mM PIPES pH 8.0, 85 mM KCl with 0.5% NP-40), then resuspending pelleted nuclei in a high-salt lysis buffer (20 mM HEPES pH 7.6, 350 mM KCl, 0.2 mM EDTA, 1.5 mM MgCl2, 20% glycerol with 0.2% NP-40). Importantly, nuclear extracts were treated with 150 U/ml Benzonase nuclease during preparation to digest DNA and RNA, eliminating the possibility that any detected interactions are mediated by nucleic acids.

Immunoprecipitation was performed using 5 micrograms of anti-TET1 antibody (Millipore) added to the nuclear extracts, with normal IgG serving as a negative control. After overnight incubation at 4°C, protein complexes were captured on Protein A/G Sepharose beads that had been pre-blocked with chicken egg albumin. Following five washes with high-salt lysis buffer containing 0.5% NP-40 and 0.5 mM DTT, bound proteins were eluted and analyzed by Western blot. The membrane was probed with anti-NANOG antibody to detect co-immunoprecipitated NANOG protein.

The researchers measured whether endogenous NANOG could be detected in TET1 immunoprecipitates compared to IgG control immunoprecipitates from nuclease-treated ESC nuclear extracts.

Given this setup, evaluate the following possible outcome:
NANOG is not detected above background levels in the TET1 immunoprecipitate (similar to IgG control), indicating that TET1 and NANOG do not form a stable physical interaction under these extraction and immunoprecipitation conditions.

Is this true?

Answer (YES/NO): NO